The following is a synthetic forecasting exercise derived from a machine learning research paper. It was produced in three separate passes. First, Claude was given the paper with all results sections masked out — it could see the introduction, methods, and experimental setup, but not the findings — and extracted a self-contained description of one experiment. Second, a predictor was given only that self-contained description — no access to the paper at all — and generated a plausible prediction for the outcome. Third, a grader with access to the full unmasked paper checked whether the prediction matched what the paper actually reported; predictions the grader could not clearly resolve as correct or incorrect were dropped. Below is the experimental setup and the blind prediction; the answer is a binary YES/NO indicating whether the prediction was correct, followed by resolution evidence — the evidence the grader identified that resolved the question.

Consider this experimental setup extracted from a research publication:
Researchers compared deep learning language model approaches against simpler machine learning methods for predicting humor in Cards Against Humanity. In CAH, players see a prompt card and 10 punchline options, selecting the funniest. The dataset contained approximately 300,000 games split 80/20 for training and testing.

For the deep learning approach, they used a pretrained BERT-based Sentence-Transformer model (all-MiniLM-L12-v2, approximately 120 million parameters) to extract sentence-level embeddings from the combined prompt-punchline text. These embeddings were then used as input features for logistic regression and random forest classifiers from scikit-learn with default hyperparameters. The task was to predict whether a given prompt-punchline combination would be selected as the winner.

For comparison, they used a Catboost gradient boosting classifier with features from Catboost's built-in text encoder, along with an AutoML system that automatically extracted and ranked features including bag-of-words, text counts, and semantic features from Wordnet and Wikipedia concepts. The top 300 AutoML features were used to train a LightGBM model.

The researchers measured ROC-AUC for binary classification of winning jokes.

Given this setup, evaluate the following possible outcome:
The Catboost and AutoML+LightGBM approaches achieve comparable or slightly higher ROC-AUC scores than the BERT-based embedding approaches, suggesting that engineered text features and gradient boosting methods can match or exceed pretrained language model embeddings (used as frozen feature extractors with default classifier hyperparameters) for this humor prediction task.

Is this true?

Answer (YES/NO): YES